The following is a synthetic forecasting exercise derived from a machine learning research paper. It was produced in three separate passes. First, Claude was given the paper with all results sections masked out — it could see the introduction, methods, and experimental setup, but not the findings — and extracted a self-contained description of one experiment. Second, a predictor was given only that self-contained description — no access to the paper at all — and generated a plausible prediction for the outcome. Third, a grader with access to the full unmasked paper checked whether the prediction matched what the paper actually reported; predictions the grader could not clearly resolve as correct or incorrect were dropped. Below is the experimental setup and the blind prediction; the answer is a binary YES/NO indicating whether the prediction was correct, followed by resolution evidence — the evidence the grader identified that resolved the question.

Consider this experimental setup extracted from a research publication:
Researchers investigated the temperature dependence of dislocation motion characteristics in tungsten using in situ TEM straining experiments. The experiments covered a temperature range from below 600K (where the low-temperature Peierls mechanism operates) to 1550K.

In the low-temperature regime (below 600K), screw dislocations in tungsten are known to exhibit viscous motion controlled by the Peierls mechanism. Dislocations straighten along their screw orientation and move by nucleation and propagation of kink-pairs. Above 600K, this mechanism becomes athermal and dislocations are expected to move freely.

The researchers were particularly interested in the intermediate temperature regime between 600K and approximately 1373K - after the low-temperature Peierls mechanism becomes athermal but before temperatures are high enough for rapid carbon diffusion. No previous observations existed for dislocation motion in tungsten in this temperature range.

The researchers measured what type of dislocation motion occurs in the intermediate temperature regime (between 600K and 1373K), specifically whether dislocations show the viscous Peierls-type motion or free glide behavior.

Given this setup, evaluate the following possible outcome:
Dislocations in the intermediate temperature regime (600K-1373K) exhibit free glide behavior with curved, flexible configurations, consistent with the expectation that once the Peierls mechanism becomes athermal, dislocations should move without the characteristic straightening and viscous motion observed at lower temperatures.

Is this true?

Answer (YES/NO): YES